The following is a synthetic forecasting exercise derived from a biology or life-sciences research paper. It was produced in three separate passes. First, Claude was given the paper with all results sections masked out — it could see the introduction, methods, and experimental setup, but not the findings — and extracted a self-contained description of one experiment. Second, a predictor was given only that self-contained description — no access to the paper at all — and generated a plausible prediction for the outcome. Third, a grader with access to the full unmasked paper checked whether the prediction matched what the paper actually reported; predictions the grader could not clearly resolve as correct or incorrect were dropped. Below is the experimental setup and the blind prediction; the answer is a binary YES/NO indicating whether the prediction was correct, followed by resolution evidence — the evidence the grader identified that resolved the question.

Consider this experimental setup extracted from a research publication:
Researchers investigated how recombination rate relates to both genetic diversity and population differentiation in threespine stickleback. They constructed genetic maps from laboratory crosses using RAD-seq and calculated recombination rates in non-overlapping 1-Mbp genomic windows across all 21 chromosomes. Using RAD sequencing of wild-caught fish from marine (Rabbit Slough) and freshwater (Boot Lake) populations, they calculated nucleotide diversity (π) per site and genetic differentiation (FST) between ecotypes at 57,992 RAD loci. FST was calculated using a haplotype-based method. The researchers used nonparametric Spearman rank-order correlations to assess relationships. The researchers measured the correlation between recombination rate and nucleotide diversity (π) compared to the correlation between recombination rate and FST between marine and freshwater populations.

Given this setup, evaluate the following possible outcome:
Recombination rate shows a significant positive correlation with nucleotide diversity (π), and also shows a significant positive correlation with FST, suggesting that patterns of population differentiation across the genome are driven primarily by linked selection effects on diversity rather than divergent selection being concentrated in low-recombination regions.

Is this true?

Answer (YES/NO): NO